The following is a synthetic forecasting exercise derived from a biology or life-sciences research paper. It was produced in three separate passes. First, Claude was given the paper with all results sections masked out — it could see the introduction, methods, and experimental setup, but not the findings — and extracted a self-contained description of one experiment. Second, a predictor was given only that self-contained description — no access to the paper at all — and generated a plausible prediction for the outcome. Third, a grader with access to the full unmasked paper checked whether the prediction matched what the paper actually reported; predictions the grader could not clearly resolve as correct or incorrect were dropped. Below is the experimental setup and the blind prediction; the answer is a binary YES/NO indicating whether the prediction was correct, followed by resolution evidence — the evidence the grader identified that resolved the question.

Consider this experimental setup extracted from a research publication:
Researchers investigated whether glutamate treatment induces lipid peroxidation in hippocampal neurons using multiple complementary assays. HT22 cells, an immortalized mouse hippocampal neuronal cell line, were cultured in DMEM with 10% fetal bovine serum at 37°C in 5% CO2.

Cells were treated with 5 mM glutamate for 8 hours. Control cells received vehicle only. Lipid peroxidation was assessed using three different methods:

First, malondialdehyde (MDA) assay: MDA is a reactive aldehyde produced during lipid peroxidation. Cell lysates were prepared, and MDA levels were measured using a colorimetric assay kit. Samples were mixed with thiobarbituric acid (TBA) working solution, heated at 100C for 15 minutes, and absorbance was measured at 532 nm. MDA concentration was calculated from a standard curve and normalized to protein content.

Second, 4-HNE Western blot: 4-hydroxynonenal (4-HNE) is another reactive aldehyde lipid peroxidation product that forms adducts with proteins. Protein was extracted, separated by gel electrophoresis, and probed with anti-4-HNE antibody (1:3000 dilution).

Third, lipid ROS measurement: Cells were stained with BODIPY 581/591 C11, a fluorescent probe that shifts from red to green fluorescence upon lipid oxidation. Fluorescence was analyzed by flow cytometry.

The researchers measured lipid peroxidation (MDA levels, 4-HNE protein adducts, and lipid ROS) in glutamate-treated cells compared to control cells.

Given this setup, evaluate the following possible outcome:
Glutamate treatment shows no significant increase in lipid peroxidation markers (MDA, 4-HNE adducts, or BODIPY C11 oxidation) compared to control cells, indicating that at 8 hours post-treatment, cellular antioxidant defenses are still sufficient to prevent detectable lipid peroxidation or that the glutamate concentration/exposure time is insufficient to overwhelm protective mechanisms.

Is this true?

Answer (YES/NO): NO